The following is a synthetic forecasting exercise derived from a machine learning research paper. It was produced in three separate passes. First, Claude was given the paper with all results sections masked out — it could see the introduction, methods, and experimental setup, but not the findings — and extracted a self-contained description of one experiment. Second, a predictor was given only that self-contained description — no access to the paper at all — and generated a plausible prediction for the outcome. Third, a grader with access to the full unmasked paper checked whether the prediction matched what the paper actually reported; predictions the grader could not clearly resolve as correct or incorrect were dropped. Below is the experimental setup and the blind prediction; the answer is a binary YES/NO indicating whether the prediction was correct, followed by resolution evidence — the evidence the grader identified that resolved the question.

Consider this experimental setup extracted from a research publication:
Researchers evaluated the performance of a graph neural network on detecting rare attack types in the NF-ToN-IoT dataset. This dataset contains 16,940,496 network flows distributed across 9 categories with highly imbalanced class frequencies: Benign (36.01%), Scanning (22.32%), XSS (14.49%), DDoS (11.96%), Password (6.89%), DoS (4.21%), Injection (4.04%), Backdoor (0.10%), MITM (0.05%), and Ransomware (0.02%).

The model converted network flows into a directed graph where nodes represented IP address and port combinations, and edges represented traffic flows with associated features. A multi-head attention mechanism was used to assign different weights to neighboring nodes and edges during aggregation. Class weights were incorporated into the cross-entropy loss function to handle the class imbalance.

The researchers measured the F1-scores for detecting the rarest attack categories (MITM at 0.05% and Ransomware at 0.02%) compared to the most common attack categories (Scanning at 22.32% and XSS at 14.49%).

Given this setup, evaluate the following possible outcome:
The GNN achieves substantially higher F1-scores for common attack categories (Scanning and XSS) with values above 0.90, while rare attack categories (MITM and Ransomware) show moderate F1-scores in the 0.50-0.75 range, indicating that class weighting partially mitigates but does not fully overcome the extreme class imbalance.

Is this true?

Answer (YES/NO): NO